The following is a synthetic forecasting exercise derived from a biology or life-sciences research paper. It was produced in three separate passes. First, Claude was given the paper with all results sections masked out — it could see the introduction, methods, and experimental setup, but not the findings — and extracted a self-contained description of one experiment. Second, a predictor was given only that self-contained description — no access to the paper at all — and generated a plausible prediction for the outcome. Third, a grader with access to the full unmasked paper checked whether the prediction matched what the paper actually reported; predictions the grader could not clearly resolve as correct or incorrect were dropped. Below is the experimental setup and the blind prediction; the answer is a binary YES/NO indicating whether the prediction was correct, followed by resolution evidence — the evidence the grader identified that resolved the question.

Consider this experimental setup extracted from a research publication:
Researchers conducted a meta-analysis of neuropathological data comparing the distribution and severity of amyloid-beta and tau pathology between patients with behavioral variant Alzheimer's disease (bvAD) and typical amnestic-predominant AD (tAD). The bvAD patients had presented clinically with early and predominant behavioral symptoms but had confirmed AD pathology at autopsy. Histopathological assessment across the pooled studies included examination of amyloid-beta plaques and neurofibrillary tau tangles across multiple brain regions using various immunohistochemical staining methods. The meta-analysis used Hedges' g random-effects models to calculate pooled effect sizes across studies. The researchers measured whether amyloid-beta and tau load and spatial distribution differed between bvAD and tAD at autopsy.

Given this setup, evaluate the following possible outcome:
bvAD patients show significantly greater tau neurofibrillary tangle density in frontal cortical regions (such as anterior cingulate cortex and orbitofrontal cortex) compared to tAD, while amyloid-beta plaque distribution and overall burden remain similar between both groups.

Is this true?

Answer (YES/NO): NO